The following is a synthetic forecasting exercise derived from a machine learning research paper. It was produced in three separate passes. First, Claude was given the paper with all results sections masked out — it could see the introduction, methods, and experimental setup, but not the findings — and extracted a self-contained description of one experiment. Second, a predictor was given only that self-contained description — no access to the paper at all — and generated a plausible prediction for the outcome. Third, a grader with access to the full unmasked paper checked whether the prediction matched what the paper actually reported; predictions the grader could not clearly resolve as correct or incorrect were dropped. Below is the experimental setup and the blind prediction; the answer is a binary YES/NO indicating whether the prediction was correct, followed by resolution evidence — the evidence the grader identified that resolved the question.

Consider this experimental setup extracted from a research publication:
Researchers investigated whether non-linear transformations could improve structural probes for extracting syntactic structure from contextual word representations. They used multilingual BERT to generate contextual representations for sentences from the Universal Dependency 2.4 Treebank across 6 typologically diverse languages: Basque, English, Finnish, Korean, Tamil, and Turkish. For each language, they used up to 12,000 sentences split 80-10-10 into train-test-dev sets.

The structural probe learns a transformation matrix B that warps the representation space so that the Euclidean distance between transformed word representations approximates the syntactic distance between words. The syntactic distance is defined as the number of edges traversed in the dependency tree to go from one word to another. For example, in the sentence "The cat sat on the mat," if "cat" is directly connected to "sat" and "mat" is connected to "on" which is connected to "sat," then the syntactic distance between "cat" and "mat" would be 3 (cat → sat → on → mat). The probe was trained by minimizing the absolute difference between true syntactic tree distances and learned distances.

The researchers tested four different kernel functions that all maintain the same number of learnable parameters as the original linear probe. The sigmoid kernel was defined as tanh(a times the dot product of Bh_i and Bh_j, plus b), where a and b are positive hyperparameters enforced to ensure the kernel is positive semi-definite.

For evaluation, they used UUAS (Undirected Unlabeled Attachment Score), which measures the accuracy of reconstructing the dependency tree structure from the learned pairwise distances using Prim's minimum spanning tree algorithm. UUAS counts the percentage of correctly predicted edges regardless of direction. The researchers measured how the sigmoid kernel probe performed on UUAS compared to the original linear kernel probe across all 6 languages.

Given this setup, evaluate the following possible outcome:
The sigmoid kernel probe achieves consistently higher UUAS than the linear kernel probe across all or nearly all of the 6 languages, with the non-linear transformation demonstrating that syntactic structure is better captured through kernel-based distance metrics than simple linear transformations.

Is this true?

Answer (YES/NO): NO